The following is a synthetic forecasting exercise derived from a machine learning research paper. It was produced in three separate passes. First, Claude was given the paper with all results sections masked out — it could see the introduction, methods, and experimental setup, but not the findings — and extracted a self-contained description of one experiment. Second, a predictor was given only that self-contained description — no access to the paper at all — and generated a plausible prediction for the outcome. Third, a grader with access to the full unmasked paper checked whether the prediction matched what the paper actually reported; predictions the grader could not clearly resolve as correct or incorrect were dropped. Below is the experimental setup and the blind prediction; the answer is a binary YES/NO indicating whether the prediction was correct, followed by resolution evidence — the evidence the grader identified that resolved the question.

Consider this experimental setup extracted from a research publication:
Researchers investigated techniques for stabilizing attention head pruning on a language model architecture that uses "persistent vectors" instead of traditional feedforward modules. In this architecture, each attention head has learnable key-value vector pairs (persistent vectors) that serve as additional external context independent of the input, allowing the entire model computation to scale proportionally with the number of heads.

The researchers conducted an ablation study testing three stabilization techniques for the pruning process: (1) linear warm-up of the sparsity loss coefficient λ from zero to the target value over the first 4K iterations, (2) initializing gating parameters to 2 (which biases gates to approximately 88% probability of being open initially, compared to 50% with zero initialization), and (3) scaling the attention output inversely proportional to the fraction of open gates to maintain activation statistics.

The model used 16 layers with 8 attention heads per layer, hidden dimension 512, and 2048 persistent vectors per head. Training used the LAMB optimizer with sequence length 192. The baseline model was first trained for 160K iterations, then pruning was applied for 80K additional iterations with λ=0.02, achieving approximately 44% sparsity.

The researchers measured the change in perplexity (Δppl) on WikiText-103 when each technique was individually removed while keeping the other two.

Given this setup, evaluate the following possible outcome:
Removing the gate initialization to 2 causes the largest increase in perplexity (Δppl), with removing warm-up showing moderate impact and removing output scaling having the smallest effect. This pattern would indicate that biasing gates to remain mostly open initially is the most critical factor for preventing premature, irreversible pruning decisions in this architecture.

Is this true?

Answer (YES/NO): NO